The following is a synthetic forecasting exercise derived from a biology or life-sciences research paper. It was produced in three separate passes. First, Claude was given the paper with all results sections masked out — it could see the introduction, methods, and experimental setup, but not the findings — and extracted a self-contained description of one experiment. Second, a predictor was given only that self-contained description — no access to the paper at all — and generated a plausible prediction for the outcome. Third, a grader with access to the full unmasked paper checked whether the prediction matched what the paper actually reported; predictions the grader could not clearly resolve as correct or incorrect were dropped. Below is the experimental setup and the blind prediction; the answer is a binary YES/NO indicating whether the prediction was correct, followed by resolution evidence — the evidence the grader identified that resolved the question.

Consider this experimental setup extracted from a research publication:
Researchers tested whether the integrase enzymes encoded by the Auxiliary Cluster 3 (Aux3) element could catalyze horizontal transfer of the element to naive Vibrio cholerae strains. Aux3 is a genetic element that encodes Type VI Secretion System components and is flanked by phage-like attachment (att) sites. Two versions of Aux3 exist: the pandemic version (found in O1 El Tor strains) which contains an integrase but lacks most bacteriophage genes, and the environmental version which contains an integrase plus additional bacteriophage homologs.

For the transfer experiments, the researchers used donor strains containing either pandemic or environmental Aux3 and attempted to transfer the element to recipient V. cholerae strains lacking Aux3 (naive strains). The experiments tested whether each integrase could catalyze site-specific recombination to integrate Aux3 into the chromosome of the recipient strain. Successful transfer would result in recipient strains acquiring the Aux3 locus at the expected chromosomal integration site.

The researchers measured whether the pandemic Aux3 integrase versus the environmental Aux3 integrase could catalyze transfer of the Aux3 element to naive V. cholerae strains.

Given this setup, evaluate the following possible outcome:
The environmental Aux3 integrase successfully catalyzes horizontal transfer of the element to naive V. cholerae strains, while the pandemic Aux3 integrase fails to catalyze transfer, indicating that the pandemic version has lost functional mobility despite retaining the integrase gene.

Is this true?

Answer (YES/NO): YES